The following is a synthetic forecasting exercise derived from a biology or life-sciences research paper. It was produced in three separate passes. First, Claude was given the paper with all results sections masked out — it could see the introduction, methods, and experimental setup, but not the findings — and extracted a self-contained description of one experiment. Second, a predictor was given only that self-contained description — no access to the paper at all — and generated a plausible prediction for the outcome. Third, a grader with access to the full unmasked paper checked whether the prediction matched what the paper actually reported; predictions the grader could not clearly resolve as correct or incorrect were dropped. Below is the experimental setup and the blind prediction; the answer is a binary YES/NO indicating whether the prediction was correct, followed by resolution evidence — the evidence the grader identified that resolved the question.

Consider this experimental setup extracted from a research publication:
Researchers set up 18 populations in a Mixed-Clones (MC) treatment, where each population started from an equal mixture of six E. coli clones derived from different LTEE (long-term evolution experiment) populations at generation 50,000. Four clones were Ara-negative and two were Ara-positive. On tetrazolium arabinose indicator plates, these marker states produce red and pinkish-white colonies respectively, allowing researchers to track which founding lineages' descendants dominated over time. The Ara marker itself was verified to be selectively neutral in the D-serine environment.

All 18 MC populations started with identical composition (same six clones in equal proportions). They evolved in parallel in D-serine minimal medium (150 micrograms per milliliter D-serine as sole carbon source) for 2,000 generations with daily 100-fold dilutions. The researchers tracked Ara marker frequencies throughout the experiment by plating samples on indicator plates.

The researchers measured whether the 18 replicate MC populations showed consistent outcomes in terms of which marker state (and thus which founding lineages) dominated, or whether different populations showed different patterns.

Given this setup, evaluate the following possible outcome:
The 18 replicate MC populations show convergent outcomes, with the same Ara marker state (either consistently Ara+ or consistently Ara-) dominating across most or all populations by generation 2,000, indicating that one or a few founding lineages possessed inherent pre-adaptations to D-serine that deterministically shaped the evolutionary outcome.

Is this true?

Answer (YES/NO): NO